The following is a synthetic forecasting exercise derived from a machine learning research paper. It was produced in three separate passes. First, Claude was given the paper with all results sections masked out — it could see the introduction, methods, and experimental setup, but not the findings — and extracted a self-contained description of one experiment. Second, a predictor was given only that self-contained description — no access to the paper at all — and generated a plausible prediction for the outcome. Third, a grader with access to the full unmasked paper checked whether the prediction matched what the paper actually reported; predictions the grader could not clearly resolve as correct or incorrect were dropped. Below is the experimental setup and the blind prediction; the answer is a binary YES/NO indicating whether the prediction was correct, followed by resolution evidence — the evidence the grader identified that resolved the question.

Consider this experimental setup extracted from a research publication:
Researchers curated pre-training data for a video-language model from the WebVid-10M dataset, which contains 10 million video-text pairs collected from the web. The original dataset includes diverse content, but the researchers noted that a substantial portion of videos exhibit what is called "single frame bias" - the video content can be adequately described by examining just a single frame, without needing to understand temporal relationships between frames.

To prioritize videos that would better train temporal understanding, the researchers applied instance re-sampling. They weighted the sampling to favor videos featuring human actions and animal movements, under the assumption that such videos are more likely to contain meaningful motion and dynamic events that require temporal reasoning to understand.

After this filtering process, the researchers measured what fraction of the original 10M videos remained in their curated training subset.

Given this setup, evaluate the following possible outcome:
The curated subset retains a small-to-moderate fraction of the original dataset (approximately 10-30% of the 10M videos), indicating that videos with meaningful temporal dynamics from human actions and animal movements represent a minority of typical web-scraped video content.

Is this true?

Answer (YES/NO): YES